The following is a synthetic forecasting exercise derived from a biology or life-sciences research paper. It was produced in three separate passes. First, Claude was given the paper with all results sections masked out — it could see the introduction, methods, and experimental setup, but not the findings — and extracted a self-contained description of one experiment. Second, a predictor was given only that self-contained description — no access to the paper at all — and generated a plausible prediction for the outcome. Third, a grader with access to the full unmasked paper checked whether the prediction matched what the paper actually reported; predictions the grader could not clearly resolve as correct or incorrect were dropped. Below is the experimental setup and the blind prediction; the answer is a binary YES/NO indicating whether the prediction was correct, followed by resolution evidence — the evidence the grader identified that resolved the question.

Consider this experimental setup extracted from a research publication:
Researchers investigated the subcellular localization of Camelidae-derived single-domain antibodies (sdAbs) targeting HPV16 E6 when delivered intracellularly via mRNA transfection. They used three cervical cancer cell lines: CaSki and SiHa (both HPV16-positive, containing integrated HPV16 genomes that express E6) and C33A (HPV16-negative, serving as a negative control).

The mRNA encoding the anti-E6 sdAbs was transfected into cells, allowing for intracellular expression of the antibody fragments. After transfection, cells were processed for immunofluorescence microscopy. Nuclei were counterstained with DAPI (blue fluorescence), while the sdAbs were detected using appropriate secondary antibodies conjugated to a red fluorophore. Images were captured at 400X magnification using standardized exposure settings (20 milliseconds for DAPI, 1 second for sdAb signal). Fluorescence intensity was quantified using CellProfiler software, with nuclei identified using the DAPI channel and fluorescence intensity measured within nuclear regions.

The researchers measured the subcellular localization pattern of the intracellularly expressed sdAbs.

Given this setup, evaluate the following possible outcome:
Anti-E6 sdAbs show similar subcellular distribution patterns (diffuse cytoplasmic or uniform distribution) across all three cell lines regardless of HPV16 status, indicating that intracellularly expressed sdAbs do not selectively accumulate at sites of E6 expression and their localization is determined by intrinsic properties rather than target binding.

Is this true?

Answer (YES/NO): NO